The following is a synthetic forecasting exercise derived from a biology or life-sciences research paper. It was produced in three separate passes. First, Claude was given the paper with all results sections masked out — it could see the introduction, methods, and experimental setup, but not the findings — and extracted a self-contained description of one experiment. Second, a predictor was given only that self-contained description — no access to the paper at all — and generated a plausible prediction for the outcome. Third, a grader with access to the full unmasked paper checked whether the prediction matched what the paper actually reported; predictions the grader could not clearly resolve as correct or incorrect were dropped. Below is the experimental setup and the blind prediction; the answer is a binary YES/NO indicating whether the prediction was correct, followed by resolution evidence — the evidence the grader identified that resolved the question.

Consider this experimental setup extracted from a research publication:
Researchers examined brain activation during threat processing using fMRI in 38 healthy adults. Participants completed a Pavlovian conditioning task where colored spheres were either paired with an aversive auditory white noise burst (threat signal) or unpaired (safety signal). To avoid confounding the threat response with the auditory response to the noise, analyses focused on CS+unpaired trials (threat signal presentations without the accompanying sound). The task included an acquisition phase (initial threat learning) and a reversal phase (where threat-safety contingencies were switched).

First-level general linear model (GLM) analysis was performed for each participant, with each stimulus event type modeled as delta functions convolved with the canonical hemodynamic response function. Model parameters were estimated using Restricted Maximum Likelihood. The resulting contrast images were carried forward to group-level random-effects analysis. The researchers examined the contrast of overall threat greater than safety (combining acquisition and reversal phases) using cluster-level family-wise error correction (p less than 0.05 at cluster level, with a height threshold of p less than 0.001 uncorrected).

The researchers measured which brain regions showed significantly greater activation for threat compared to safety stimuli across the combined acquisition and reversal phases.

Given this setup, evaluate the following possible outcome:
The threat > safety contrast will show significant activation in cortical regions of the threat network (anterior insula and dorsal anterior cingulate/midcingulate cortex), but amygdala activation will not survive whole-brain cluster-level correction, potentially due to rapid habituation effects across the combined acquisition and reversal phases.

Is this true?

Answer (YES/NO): YES